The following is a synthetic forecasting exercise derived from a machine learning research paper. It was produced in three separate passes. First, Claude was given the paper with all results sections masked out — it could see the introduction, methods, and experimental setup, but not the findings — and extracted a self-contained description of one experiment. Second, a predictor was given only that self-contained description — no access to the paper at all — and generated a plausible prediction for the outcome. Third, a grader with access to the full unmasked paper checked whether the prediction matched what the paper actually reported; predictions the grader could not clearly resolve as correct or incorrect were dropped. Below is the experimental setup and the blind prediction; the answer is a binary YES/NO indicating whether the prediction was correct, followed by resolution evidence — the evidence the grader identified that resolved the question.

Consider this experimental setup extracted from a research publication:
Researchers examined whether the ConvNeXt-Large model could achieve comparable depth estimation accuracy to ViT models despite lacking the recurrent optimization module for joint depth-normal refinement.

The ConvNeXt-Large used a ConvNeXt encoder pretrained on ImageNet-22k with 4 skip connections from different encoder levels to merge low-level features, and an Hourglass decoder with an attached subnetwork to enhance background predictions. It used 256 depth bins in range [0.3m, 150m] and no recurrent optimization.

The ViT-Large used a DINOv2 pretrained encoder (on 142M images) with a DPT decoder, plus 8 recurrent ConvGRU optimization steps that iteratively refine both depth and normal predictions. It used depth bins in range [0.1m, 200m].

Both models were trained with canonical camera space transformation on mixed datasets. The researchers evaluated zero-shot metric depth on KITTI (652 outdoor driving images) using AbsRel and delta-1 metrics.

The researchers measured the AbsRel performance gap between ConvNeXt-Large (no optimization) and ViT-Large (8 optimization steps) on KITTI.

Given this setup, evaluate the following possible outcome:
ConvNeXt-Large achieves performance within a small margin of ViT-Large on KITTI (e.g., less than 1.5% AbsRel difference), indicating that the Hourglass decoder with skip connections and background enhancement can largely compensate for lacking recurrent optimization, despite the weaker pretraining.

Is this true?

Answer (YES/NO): YES